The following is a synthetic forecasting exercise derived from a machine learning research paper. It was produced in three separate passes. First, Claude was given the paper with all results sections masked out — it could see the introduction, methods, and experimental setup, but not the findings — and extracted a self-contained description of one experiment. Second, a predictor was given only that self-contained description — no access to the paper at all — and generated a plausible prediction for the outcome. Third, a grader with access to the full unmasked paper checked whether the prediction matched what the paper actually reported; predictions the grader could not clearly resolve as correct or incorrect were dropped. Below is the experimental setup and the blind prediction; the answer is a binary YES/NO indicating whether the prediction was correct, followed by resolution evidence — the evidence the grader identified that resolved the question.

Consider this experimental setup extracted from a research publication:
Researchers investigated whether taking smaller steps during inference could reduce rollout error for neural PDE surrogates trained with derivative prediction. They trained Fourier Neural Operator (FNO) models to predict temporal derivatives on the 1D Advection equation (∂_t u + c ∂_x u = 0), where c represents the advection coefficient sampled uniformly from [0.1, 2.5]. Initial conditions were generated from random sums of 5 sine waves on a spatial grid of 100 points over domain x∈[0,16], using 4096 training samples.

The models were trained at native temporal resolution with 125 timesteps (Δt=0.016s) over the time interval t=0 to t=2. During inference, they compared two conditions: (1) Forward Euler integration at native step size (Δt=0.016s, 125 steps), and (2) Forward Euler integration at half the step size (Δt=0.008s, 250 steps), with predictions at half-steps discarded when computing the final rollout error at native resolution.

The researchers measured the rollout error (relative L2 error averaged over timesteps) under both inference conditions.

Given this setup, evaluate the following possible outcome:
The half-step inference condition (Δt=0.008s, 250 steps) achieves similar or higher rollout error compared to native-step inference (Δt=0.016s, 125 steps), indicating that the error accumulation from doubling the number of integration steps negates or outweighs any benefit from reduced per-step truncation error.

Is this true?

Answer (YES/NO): NO